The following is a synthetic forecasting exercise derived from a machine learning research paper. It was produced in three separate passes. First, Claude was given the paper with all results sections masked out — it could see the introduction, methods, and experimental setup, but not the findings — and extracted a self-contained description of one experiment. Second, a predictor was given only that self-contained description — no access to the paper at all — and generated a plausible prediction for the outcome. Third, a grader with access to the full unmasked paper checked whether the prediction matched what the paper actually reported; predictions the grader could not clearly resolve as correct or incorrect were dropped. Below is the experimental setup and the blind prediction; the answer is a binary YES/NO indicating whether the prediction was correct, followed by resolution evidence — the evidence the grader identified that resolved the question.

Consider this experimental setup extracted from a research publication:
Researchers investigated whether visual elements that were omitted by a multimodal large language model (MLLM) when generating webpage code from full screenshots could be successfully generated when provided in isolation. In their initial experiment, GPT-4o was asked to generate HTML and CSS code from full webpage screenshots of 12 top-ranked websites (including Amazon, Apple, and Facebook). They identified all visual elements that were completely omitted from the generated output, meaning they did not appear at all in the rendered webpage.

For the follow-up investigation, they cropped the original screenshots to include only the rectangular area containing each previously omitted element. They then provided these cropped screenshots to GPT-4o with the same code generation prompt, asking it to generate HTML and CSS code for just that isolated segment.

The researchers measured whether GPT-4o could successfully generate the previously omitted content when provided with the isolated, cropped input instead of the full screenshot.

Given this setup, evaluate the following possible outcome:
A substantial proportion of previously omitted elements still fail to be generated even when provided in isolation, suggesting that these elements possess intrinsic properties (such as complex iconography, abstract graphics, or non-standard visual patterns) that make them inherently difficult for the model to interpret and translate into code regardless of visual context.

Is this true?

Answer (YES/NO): NO